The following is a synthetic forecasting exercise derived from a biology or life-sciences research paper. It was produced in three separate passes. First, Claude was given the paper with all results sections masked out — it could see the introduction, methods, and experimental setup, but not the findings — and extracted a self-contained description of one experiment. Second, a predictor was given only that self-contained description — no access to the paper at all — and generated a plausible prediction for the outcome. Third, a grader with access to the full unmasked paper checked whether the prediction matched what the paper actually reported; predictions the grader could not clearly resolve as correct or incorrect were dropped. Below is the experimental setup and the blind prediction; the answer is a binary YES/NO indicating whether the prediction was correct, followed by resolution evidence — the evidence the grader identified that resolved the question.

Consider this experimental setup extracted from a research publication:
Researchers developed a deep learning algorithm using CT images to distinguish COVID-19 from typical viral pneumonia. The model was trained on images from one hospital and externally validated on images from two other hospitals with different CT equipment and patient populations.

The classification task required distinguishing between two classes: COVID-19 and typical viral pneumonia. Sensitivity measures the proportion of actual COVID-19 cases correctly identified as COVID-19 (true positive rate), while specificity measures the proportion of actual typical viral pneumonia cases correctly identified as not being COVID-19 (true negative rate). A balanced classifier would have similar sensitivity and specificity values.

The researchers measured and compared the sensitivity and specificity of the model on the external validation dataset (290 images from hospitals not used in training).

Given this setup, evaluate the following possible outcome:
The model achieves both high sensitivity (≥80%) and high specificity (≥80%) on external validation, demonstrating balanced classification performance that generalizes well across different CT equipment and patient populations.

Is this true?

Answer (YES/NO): NO